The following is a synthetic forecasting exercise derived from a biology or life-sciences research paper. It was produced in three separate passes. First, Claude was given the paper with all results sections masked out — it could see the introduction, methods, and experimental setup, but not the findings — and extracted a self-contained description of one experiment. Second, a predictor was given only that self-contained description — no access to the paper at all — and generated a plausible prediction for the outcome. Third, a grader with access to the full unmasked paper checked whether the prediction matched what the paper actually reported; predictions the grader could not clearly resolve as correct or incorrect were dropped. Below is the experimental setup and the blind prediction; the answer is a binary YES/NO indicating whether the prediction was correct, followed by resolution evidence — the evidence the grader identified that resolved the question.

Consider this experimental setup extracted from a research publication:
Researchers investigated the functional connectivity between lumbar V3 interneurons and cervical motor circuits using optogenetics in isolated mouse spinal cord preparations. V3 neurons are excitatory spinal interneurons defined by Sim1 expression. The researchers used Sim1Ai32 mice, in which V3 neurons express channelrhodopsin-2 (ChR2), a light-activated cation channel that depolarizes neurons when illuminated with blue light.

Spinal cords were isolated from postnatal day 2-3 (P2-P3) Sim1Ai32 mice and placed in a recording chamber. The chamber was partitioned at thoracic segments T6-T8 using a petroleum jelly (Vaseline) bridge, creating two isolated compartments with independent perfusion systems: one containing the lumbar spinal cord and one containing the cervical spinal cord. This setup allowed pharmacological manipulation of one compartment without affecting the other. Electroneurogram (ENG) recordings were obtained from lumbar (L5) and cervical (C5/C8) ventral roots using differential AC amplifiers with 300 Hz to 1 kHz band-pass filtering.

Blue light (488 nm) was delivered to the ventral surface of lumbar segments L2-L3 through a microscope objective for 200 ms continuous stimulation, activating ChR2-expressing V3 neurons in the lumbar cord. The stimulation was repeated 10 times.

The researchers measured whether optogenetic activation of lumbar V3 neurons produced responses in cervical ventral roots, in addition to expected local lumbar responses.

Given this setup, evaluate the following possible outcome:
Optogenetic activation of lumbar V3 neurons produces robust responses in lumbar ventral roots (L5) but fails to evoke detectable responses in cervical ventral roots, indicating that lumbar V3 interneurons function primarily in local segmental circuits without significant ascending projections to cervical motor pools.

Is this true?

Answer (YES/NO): NO